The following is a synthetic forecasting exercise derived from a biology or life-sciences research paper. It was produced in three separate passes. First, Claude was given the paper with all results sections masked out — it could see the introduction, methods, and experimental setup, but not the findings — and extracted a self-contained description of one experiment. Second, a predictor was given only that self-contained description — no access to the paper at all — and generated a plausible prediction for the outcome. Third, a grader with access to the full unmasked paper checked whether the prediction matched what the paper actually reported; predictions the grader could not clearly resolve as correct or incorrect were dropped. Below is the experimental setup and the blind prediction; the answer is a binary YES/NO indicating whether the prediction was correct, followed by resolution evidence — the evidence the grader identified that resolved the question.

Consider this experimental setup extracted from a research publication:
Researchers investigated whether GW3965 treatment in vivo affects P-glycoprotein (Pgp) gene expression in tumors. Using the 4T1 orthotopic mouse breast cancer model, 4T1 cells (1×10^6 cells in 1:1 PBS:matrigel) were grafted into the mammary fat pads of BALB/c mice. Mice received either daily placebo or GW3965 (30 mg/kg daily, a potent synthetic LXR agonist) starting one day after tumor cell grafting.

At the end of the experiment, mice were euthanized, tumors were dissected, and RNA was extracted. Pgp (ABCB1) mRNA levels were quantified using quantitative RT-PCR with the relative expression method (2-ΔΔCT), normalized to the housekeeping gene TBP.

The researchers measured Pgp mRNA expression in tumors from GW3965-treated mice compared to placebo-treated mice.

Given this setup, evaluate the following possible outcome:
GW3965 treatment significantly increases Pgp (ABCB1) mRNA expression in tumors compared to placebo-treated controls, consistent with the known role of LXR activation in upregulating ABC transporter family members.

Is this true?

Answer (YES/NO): YES